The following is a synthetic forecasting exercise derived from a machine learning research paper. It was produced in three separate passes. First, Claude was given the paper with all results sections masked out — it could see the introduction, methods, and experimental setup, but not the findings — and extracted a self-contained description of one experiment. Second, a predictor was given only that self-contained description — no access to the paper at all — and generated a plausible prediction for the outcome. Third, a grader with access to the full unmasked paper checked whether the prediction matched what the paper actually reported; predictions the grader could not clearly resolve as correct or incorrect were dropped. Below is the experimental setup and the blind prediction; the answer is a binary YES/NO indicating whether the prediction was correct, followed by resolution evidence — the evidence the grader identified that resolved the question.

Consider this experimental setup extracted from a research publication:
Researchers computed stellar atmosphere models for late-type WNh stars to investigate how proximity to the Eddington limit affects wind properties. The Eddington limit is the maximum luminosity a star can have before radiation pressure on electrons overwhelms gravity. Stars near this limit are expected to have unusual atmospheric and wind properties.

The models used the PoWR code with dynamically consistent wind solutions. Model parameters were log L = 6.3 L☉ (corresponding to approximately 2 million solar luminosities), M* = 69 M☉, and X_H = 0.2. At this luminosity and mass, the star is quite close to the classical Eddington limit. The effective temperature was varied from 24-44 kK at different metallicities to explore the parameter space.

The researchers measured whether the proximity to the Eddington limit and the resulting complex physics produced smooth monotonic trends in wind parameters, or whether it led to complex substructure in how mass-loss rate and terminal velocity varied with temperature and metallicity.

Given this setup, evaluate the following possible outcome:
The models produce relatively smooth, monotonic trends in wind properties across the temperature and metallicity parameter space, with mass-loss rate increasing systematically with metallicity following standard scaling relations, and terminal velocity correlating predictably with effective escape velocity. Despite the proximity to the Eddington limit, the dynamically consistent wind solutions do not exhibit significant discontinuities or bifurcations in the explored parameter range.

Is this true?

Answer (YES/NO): NO